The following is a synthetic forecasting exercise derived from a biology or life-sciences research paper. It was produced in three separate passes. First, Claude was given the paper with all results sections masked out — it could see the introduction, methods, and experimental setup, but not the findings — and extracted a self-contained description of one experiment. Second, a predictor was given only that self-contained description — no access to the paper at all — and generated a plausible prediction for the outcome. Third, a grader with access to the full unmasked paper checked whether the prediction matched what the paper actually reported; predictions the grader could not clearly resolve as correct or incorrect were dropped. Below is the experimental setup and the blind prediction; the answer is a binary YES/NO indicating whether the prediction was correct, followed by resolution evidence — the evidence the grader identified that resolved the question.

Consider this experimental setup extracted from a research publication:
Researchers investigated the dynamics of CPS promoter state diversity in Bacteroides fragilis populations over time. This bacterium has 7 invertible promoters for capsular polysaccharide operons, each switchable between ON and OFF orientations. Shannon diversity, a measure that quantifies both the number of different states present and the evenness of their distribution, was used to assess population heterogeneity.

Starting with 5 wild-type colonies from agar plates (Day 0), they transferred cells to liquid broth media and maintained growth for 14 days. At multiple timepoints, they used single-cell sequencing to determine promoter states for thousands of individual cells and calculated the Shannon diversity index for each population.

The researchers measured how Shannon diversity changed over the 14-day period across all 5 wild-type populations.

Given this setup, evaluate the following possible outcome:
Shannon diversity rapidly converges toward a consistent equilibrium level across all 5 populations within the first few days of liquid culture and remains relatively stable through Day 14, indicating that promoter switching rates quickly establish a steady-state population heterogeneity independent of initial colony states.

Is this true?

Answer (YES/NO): NO